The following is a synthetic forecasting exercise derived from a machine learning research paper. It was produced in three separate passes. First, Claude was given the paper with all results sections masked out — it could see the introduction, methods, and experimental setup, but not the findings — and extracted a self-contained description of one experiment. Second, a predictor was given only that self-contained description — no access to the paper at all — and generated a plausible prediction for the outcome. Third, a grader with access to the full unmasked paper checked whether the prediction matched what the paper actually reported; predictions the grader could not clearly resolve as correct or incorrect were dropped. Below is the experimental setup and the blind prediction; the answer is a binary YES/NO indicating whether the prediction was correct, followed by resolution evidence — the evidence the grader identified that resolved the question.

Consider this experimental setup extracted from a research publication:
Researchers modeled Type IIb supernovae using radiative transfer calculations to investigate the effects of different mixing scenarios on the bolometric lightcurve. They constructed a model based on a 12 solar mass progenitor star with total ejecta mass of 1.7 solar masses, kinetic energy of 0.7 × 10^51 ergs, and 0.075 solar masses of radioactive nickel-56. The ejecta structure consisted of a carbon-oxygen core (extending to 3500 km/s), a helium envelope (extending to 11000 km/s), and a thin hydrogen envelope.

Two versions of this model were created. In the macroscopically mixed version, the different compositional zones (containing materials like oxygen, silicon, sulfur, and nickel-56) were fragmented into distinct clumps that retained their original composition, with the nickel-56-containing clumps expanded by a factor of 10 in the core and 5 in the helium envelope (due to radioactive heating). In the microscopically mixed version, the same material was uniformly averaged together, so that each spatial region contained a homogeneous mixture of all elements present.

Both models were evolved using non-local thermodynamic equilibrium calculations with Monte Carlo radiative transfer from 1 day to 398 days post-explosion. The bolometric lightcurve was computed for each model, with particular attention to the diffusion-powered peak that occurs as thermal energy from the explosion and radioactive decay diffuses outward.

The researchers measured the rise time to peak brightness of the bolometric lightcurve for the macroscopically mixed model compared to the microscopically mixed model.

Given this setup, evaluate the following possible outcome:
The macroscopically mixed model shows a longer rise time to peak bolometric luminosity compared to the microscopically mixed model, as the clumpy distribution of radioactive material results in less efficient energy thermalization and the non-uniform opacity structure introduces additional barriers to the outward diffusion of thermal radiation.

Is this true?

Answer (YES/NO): NO